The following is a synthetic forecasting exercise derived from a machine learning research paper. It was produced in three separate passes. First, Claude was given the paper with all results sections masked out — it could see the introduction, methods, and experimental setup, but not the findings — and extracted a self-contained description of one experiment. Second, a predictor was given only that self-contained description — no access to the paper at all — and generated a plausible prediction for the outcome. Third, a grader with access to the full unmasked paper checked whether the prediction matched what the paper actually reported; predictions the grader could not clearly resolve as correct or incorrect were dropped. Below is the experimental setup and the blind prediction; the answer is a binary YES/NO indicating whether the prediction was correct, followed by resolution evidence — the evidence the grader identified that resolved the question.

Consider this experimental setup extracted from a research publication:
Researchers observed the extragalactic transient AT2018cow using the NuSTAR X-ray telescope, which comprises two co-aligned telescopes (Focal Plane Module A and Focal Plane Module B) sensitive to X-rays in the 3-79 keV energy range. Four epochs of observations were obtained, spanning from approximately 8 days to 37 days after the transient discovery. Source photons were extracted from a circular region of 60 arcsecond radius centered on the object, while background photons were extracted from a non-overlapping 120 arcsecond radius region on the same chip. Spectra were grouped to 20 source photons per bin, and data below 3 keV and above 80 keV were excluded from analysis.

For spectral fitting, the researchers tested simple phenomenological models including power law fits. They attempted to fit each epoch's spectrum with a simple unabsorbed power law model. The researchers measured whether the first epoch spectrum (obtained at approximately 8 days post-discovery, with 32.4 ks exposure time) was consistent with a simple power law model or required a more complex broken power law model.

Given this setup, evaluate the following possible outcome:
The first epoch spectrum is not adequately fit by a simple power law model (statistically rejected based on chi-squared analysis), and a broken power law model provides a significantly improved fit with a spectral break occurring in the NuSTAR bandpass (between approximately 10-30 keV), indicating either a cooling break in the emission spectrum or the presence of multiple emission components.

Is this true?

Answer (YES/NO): NO